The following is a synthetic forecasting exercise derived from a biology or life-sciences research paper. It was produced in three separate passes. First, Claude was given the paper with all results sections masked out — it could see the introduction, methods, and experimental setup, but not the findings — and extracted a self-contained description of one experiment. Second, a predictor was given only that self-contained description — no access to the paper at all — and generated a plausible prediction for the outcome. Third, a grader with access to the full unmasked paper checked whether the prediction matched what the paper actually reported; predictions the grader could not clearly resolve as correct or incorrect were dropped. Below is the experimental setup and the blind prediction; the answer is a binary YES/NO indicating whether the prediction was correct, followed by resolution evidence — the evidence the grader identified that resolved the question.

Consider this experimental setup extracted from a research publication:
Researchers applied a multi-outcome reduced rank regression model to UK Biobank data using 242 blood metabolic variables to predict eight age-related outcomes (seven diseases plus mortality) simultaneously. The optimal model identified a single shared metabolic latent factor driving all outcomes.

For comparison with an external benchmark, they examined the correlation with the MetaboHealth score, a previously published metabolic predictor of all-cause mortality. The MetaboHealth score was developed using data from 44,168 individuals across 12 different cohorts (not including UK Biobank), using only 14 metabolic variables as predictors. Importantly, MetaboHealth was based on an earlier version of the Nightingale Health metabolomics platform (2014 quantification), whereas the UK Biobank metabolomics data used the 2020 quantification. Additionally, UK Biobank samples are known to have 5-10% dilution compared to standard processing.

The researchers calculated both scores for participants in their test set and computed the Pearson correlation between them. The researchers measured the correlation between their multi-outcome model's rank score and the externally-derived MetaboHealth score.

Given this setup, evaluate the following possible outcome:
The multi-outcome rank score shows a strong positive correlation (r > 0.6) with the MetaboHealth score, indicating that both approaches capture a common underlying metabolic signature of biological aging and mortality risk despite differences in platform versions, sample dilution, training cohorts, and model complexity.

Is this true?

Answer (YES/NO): NO